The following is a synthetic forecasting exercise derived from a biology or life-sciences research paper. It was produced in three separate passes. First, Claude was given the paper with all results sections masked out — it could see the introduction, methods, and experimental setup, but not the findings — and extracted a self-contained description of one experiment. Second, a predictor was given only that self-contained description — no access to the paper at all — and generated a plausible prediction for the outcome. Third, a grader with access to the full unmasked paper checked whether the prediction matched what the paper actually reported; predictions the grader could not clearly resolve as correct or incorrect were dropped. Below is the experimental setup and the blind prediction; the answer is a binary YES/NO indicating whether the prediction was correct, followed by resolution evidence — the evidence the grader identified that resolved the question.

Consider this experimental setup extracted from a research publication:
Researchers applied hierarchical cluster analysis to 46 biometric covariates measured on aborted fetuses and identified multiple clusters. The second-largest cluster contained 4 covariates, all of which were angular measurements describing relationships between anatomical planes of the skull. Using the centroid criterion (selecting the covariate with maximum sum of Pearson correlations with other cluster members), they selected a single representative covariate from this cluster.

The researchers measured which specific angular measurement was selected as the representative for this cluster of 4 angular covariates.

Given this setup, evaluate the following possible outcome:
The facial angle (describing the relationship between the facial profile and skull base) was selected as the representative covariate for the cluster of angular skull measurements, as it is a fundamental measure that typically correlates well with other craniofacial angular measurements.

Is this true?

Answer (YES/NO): NO